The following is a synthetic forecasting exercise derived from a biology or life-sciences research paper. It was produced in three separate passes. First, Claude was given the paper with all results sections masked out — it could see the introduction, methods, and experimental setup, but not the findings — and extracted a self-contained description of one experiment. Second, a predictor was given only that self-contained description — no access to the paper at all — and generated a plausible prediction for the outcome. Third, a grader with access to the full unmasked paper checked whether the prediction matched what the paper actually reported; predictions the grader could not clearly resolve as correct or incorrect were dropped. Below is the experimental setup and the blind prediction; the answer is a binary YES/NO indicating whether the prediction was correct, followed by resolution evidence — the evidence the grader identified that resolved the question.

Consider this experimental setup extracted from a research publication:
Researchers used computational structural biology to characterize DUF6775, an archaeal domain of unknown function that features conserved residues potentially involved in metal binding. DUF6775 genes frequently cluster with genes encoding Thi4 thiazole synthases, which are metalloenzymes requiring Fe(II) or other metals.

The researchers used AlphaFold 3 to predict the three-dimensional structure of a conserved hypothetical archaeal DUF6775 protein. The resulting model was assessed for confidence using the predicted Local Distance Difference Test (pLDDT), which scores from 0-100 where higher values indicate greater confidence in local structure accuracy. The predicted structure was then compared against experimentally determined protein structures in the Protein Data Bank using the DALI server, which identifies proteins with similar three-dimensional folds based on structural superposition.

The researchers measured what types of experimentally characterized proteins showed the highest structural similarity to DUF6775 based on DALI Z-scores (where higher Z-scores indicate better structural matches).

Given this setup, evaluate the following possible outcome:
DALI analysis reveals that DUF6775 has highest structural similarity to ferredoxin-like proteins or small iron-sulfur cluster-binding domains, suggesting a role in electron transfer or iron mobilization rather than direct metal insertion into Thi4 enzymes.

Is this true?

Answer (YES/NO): NO